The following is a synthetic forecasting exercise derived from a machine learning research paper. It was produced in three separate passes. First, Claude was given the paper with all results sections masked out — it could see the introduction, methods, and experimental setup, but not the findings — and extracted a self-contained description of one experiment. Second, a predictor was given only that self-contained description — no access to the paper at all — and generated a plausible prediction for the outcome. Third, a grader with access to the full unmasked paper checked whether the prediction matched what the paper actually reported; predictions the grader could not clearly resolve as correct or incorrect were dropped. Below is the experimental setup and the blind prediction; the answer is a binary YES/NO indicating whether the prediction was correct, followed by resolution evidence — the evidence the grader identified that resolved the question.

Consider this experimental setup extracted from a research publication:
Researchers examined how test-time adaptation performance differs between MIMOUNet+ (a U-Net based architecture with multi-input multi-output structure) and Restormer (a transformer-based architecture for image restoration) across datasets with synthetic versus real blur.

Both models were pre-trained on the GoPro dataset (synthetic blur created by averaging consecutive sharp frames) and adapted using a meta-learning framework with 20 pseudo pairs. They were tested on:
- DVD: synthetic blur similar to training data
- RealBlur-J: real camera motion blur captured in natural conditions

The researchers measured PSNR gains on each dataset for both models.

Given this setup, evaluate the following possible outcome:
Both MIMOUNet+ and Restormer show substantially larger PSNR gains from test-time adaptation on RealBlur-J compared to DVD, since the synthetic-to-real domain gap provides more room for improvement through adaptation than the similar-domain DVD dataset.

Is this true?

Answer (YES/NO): NO